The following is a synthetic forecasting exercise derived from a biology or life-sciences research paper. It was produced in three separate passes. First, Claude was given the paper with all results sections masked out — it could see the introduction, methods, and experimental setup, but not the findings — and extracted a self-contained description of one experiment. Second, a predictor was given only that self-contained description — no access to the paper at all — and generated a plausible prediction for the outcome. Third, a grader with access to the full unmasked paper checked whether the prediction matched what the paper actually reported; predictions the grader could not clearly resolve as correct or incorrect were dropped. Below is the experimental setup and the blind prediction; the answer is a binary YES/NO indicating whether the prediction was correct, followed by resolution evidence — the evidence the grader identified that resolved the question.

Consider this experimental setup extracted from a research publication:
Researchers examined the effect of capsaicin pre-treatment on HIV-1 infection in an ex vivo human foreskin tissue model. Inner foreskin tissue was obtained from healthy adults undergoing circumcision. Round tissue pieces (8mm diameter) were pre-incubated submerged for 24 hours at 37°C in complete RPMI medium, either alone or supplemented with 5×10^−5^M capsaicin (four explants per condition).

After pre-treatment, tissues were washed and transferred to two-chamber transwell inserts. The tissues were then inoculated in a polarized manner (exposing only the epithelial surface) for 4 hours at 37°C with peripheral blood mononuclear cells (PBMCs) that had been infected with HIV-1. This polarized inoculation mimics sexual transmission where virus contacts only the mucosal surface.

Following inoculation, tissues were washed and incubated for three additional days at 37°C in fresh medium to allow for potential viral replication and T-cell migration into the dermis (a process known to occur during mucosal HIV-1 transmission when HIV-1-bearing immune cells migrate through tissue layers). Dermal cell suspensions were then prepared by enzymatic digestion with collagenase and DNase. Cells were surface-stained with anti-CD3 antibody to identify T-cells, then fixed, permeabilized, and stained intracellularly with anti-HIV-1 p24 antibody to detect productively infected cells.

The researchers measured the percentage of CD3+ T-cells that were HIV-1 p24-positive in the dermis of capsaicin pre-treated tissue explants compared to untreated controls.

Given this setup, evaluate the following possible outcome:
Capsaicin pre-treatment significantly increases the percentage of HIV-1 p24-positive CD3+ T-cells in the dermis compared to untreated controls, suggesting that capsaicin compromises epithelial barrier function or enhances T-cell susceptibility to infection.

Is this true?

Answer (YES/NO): NO